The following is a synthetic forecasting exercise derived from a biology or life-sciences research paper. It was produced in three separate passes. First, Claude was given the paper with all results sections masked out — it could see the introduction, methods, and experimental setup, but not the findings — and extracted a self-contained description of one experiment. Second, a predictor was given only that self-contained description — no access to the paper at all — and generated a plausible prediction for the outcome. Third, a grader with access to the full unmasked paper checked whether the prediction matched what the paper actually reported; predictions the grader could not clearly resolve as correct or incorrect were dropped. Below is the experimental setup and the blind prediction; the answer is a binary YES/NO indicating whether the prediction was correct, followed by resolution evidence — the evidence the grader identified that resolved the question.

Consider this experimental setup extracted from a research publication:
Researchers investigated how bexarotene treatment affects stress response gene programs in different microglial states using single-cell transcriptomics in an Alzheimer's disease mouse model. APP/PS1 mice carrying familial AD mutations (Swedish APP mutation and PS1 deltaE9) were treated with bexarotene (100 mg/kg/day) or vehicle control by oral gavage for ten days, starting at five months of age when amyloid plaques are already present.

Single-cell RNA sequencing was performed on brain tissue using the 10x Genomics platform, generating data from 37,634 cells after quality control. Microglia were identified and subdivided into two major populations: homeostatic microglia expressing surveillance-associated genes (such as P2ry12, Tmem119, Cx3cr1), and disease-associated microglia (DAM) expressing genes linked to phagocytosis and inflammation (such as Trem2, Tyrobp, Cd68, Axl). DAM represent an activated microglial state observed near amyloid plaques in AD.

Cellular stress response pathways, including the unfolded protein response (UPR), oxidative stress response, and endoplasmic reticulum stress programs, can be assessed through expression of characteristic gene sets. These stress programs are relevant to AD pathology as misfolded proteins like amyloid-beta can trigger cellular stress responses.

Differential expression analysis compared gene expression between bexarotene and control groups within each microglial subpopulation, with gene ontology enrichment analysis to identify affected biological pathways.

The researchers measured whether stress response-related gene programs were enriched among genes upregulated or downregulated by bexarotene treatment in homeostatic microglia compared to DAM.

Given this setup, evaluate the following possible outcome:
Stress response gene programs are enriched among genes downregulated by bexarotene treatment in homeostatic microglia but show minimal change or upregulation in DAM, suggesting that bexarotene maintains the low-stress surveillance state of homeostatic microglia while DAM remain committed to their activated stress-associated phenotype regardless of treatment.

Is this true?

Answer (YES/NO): NO